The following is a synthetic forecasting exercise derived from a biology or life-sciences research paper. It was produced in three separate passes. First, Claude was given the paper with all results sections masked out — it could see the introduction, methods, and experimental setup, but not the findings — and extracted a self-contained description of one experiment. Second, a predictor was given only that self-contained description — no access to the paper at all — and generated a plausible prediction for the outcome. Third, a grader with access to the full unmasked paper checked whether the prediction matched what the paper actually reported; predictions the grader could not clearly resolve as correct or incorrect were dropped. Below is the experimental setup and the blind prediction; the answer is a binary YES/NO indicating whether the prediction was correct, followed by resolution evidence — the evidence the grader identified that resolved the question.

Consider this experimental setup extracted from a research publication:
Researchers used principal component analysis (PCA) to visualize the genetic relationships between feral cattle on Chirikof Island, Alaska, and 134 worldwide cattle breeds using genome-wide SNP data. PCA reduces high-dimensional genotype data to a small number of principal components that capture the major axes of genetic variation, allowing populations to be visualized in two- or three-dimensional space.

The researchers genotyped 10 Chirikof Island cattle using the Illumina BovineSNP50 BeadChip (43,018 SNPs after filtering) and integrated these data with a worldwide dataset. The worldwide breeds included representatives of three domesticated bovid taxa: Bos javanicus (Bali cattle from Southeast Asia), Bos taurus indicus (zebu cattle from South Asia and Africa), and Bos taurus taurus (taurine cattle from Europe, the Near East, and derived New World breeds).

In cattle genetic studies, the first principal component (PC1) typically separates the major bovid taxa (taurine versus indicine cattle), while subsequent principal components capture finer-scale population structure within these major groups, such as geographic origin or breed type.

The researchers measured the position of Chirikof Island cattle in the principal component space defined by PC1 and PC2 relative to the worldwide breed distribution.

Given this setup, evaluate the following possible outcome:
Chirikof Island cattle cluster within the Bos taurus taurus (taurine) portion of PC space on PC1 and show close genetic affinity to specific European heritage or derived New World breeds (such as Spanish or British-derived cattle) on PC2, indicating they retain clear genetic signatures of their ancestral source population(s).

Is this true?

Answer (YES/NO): NO